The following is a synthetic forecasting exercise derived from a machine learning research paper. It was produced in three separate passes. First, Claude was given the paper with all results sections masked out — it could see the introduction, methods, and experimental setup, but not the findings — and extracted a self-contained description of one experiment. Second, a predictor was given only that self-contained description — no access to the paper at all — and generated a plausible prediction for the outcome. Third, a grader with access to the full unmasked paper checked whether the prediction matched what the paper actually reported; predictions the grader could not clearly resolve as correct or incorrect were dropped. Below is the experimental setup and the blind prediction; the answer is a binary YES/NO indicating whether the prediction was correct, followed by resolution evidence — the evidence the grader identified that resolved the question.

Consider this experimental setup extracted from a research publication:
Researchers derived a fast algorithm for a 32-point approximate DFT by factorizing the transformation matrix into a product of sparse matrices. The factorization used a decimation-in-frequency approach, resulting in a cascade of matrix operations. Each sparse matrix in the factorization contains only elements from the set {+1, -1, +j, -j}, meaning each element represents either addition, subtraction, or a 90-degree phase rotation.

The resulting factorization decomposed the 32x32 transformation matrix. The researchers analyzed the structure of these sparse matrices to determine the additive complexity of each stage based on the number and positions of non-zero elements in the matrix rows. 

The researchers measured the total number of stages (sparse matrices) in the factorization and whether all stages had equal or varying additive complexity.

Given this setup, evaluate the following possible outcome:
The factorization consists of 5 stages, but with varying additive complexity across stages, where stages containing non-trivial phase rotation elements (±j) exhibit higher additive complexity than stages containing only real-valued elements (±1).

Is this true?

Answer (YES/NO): NO